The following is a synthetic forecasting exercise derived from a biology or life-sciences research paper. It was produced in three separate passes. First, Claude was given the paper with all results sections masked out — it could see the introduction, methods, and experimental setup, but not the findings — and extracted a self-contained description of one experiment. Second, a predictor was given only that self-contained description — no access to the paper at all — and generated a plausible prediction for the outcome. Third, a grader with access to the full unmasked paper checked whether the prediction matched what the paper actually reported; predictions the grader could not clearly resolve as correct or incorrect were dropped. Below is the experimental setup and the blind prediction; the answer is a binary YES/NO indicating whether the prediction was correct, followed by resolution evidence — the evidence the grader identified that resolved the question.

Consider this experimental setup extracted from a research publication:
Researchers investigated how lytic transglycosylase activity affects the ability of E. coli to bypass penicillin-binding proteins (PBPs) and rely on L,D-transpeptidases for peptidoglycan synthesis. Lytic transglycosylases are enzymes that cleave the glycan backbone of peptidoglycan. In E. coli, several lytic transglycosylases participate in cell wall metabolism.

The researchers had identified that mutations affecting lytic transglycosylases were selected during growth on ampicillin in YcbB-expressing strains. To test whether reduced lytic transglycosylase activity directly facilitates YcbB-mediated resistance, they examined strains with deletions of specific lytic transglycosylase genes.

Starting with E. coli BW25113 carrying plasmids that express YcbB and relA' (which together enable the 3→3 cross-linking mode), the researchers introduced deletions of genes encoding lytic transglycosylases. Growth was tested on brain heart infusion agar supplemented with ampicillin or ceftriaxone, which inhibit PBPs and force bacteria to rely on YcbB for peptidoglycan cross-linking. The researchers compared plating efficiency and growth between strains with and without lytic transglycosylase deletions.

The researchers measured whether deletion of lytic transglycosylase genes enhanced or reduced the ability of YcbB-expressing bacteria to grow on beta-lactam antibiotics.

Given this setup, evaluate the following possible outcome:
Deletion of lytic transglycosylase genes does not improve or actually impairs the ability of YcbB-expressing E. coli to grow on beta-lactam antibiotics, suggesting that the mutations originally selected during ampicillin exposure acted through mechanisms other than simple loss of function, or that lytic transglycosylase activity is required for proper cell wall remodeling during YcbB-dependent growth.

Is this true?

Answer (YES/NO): NO